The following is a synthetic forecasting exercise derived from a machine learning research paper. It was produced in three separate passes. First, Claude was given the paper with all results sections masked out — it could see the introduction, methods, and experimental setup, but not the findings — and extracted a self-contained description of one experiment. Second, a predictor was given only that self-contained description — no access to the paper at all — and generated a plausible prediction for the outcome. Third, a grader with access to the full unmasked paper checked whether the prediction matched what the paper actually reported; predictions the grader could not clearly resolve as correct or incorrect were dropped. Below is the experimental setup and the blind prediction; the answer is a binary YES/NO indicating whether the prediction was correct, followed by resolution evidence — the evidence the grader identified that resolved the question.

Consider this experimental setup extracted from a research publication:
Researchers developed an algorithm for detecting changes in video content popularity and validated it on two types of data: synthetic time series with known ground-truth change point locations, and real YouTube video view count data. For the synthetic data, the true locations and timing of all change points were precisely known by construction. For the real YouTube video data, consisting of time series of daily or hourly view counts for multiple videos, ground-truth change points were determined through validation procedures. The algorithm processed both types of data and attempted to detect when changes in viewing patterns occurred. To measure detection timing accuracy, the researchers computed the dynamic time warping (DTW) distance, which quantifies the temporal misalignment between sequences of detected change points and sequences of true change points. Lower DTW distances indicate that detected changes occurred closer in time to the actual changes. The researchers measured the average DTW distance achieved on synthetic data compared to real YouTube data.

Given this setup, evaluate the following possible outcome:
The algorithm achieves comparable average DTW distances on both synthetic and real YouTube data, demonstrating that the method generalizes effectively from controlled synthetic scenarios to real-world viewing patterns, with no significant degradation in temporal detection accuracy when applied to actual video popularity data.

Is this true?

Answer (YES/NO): NO